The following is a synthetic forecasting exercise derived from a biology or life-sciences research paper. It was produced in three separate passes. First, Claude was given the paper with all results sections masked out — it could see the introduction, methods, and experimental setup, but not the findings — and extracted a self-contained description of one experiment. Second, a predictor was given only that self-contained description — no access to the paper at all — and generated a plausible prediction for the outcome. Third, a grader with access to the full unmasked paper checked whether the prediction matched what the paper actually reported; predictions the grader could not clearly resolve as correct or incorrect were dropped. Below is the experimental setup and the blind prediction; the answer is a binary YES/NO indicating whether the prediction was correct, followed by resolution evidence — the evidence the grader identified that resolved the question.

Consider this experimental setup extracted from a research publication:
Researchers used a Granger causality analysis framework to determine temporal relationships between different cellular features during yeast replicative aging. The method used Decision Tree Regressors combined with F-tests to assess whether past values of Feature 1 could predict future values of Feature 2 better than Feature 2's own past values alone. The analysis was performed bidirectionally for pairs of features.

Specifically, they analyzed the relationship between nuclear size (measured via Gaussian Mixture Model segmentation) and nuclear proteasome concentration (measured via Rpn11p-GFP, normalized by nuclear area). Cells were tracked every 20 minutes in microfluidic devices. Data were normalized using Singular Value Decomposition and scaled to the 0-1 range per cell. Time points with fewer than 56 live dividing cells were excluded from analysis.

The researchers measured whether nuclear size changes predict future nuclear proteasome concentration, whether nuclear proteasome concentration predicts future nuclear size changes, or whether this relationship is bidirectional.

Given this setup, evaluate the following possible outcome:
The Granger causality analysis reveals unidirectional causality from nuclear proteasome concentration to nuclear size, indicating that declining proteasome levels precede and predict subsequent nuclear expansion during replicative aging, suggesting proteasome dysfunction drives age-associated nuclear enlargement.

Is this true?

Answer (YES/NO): NO